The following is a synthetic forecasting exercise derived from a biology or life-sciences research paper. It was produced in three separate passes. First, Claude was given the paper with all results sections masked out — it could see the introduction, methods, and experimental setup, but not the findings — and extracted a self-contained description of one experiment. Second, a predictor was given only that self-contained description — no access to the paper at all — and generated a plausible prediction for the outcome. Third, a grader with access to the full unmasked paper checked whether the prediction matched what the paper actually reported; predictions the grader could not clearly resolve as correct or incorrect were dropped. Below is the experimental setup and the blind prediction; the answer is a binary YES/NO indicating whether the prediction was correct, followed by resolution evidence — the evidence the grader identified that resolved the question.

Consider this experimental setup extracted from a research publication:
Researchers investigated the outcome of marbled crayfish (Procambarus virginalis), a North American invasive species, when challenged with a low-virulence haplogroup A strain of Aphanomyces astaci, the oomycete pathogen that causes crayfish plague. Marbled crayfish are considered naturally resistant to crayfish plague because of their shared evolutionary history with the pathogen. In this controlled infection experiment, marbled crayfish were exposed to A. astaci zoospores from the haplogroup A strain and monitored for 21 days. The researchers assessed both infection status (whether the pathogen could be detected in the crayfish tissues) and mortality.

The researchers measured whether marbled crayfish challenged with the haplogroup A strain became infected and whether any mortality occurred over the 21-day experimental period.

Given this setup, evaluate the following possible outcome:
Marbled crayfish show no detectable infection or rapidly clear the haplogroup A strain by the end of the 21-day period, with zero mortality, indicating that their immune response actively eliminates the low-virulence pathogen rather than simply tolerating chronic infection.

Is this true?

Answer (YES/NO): NO